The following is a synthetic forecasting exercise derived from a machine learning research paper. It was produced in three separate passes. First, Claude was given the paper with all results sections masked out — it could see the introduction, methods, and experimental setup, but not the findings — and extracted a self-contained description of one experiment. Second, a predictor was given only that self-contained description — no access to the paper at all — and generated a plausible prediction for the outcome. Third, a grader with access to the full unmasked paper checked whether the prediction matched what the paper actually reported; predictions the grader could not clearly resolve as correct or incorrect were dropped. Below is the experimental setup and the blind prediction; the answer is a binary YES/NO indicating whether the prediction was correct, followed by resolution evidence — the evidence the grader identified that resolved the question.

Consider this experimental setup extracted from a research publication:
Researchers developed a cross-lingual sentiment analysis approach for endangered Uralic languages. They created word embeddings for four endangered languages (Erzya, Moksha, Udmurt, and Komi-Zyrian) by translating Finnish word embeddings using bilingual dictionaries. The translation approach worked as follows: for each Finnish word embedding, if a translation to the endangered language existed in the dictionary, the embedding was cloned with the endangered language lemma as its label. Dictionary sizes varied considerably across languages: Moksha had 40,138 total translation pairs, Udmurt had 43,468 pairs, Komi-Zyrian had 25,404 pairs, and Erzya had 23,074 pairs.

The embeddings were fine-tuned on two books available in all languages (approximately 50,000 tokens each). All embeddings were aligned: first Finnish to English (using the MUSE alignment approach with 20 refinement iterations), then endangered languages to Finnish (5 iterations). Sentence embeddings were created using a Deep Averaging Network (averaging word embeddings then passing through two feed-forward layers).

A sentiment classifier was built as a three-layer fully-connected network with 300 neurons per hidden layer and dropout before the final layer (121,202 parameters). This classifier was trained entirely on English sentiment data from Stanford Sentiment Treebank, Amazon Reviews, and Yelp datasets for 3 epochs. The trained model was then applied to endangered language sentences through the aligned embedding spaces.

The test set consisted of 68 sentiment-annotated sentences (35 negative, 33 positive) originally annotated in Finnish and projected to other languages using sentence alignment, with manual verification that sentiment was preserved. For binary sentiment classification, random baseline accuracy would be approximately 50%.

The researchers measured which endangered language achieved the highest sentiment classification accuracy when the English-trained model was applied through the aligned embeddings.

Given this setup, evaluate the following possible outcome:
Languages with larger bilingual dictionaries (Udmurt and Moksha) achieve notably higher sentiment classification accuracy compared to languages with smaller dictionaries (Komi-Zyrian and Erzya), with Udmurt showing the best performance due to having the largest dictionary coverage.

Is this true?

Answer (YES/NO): NO